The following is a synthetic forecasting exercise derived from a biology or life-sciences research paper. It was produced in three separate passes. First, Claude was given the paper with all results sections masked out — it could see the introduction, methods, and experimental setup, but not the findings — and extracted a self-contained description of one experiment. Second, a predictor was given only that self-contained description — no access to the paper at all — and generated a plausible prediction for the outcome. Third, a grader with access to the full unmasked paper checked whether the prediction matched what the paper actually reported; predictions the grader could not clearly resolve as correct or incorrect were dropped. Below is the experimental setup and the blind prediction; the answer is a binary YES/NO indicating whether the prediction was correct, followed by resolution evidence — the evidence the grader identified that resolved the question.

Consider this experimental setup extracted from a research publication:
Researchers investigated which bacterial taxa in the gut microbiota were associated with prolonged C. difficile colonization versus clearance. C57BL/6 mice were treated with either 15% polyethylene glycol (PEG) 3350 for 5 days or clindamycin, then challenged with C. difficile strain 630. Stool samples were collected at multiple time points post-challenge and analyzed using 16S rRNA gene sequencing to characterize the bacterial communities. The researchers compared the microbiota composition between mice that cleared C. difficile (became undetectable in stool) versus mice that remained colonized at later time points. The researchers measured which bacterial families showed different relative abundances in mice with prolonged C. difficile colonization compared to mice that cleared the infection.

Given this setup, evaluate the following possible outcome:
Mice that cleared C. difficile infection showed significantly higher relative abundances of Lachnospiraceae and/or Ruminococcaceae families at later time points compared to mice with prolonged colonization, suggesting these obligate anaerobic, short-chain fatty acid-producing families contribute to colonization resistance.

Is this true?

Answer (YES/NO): YES